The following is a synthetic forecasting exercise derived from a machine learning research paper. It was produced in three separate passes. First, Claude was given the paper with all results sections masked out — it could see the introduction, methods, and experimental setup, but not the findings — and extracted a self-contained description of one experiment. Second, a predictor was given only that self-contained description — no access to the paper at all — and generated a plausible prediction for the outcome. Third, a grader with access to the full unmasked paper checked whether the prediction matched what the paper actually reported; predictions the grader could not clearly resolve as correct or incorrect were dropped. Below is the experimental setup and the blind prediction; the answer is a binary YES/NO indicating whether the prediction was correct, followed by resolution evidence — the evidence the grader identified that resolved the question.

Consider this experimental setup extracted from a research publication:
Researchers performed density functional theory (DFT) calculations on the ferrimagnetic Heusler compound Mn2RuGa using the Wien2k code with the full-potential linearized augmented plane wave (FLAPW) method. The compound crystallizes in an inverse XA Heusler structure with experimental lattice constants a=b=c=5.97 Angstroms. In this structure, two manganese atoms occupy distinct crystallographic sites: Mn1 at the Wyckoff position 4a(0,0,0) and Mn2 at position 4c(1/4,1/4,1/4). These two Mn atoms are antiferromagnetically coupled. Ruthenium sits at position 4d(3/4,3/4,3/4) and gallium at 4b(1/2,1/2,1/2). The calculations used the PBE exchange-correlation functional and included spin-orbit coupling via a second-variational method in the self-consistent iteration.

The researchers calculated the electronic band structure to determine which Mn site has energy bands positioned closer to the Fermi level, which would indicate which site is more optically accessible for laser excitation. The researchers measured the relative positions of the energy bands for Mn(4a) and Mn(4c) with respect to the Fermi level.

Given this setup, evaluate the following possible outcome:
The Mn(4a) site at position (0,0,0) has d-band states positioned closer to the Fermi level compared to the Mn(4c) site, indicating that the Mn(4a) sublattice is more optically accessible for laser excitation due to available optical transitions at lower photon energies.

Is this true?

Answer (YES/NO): NO